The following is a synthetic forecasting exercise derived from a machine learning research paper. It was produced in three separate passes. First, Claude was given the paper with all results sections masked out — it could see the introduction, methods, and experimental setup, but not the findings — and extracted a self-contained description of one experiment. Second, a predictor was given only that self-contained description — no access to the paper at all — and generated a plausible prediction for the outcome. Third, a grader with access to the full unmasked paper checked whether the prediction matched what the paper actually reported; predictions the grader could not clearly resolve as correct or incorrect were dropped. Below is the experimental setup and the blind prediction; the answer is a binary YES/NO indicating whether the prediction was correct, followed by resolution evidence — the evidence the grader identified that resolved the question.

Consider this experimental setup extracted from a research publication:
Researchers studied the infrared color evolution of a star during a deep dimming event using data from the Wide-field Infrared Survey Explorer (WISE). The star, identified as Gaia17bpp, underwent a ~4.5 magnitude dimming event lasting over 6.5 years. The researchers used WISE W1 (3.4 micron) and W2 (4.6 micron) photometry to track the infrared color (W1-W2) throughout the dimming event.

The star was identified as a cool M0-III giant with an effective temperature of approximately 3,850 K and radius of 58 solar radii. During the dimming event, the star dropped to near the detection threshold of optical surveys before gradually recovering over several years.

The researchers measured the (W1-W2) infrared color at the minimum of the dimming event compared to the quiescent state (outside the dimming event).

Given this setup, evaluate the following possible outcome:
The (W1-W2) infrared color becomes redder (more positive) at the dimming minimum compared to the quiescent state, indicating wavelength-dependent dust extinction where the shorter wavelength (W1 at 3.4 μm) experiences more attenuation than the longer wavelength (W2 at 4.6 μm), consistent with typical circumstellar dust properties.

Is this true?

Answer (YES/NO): NO